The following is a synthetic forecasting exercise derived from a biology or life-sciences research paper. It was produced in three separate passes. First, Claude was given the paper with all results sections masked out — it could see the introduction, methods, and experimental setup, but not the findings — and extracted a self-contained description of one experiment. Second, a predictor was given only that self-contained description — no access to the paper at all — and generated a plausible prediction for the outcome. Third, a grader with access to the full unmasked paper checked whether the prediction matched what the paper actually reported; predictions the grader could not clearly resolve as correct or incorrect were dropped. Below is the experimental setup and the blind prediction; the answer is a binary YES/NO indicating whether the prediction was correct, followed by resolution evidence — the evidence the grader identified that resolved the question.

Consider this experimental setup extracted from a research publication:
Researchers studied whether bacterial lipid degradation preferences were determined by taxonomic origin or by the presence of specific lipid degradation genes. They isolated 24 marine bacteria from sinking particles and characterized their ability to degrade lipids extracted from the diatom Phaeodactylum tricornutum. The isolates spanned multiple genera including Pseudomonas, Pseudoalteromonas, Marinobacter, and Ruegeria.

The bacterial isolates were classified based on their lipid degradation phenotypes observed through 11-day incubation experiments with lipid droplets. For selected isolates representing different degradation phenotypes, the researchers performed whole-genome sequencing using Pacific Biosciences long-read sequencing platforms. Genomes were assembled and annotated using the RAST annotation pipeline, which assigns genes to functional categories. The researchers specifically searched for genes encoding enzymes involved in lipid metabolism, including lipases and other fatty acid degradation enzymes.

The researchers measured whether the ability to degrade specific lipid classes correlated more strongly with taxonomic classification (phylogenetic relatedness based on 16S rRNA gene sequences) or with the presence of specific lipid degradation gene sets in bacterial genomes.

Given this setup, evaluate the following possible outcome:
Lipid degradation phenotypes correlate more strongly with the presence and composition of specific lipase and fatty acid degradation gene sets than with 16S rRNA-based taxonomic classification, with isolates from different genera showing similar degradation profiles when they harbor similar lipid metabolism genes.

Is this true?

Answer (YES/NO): YES